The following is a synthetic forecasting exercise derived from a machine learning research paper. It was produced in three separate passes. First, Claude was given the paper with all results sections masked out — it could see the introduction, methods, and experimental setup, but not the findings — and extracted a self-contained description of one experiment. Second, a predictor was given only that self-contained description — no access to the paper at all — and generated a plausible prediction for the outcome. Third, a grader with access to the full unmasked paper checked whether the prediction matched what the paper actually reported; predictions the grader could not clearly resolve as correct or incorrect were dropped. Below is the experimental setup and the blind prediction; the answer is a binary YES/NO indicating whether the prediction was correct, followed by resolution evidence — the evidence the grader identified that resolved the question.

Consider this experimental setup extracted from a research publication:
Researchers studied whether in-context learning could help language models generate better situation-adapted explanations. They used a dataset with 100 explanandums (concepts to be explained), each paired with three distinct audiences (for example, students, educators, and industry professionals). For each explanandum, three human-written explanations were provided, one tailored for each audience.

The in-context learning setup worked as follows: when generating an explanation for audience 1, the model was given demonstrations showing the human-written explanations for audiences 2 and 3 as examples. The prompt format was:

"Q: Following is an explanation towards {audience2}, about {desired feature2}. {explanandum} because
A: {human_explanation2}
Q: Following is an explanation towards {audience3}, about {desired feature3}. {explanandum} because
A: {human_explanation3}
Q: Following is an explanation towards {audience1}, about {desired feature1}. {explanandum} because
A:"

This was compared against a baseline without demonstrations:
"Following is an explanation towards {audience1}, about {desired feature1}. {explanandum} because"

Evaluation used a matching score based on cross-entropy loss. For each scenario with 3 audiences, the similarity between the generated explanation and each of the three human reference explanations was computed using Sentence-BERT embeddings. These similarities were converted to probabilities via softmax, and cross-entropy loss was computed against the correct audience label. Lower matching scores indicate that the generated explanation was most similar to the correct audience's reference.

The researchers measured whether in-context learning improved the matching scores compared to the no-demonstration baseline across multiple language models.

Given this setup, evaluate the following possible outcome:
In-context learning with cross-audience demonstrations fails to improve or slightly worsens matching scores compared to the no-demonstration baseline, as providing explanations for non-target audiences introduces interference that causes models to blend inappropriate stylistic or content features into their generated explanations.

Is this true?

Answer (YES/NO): YES